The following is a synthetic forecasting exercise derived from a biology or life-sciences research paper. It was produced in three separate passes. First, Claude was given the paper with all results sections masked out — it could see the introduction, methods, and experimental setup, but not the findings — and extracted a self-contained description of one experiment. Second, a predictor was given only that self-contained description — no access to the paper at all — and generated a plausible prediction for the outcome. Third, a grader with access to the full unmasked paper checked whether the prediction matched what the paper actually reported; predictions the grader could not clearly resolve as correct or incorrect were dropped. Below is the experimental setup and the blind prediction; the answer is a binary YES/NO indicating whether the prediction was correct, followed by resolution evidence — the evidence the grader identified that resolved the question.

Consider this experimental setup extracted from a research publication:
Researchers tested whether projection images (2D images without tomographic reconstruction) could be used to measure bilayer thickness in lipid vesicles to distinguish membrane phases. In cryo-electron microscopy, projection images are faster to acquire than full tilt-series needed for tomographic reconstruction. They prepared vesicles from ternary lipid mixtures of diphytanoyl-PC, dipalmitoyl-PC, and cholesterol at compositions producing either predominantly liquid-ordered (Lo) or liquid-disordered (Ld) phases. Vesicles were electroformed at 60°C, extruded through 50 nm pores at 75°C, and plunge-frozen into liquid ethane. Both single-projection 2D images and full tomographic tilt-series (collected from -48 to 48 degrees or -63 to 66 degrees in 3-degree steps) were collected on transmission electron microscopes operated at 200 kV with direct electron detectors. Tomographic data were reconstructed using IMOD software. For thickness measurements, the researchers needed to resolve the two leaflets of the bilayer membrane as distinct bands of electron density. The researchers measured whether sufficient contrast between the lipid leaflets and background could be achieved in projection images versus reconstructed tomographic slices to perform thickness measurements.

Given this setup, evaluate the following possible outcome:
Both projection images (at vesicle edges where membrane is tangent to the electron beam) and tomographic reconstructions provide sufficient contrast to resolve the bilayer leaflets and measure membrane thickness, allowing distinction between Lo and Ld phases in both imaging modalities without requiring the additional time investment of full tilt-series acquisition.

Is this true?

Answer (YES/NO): NO